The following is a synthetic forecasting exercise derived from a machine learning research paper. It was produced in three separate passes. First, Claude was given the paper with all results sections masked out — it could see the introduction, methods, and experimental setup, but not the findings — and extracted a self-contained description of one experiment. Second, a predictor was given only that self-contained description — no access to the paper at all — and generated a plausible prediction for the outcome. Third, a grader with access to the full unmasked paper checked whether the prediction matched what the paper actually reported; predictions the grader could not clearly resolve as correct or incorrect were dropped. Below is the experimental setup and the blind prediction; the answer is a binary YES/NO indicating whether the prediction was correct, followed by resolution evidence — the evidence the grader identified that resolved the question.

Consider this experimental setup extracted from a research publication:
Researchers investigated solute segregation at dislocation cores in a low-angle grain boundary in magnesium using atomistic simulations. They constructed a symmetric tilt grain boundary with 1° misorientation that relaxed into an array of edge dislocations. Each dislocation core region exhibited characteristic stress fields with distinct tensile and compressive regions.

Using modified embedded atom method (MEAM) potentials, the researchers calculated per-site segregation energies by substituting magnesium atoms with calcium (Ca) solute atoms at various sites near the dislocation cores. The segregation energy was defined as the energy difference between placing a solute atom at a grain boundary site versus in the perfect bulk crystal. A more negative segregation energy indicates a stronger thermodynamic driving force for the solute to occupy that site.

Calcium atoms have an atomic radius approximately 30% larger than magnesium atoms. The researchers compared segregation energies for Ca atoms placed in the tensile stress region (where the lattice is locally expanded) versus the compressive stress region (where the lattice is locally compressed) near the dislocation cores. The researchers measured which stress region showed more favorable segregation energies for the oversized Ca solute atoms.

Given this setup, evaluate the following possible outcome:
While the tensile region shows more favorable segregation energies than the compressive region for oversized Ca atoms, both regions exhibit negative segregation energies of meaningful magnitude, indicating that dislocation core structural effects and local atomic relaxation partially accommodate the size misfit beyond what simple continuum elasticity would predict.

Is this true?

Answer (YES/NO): NO